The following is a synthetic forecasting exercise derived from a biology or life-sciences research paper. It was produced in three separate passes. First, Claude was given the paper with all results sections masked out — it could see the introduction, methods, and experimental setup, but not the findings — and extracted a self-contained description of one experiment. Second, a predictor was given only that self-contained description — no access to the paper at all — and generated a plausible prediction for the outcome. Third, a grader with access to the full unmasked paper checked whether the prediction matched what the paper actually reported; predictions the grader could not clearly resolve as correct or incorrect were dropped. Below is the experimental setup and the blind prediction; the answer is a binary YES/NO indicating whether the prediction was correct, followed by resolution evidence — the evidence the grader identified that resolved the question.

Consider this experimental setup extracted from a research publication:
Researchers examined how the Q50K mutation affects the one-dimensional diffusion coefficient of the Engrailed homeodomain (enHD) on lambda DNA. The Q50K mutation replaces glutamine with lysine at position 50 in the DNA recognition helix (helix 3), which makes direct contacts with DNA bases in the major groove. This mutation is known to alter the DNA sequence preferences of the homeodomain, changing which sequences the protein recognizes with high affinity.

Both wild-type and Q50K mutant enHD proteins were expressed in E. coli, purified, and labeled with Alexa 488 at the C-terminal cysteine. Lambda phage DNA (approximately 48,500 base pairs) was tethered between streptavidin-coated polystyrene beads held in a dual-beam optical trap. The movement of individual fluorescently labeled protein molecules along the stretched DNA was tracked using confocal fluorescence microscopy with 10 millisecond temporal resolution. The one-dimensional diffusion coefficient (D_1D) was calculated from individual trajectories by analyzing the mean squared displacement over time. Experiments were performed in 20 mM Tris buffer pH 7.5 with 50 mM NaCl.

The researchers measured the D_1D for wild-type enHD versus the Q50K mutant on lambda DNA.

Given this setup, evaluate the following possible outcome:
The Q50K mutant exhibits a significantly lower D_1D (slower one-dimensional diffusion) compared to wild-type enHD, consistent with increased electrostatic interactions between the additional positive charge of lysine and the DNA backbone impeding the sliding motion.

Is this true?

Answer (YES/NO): YES